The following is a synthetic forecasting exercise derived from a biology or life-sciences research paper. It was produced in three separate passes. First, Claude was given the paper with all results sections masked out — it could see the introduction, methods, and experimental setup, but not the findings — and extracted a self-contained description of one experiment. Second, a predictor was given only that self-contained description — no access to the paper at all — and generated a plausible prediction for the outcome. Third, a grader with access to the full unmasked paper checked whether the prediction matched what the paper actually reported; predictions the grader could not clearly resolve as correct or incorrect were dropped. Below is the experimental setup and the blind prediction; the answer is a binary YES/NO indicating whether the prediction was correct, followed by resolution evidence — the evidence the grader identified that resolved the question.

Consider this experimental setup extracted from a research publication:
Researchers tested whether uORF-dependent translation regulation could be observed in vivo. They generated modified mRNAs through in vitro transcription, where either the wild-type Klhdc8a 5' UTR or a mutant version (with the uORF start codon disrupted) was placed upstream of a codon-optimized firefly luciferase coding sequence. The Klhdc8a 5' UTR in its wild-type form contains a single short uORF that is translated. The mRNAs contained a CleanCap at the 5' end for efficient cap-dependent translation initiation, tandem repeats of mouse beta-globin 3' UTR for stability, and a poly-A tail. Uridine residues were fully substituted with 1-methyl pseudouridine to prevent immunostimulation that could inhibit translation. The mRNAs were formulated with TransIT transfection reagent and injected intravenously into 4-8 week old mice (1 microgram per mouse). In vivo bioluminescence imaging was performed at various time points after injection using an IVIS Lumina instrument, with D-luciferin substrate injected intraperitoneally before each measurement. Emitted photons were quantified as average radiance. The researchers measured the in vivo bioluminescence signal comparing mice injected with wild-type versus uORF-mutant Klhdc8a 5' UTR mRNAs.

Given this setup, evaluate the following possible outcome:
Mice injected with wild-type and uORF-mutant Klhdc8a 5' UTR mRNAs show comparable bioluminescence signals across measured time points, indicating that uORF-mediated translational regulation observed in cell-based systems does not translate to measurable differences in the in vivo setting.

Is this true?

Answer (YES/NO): NO